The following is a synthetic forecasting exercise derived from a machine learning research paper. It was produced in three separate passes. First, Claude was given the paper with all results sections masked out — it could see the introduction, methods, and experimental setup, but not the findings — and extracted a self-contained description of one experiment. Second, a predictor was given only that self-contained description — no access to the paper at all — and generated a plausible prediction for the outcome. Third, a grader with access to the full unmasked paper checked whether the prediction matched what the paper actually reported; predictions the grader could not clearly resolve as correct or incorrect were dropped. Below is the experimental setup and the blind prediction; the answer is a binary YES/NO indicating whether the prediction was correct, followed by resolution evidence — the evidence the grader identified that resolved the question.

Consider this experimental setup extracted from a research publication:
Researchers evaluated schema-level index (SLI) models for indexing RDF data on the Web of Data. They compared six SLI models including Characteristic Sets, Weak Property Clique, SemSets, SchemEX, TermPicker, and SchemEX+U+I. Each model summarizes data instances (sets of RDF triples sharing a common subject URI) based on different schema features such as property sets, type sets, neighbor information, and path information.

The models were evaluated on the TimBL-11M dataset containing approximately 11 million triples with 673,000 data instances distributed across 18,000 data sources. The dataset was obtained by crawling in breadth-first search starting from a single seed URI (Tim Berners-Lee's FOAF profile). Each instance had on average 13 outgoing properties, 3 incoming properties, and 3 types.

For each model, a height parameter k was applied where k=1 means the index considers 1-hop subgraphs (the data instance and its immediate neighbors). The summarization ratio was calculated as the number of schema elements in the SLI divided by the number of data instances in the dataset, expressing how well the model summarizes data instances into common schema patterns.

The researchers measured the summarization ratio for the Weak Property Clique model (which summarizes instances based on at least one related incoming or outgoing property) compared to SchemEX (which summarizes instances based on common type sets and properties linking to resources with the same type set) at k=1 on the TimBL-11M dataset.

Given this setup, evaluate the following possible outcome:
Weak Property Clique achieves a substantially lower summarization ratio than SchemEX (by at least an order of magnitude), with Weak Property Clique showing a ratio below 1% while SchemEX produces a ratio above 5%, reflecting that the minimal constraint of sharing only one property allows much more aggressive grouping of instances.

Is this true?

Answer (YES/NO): NO